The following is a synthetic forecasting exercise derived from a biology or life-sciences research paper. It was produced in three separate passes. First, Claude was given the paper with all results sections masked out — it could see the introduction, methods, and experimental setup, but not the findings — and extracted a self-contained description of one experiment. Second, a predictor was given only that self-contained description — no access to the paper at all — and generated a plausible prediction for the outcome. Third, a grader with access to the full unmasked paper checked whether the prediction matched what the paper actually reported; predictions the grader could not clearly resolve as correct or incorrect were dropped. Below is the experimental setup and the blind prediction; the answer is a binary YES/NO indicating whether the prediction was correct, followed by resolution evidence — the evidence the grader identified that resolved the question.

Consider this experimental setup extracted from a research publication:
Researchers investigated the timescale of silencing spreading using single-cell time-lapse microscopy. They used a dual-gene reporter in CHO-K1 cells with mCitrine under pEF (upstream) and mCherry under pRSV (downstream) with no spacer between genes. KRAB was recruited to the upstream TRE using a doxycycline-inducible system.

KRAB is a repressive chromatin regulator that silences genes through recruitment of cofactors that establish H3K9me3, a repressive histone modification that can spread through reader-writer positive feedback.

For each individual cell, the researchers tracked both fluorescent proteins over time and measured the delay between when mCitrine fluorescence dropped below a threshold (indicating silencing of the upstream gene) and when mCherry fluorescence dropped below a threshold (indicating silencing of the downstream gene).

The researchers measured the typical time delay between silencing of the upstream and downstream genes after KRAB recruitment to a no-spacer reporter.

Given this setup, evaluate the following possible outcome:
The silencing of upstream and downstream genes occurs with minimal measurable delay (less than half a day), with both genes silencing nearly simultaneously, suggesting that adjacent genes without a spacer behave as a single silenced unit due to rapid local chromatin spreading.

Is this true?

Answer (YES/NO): NO